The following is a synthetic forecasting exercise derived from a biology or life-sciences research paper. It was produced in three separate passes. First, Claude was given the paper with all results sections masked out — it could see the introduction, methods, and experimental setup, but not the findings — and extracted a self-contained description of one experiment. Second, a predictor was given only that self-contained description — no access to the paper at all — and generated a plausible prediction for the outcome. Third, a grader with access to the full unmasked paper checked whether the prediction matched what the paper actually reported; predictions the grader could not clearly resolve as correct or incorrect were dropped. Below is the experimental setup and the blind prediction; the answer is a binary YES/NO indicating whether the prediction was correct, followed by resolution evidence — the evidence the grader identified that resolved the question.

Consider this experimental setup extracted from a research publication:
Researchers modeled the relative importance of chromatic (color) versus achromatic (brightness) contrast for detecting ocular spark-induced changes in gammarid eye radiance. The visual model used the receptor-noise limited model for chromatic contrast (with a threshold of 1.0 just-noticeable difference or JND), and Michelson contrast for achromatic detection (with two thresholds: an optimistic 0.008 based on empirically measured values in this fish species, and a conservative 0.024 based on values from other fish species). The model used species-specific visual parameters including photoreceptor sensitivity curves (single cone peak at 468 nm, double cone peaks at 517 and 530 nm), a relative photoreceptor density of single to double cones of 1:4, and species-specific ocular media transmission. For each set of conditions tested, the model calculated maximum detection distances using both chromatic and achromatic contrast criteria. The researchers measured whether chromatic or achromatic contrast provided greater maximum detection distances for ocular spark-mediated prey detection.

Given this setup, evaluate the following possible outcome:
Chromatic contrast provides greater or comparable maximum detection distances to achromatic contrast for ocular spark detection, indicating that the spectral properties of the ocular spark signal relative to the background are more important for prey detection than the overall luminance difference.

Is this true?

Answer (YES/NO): NO